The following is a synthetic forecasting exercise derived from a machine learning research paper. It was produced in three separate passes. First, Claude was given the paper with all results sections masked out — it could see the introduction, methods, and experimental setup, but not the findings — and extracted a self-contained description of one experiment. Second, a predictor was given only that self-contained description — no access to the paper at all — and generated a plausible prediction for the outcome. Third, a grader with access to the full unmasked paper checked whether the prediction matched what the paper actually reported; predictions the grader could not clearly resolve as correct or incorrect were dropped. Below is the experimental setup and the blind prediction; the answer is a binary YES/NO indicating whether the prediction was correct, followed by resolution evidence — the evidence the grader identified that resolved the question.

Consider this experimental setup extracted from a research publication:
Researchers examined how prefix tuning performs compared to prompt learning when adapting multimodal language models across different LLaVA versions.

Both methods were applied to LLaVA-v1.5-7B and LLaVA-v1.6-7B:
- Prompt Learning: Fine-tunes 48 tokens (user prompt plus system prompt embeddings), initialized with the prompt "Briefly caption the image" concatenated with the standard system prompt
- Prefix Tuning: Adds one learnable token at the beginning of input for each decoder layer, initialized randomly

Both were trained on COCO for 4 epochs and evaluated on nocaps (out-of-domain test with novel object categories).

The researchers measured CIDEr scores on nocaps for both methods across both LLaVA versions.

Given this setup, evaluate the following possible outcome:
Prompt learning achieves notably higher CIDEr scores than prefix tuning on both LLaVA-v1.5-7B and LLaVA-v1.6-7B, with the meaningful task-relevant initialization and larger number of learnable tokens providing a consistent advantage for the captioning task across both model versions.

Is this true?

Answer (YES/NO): NO